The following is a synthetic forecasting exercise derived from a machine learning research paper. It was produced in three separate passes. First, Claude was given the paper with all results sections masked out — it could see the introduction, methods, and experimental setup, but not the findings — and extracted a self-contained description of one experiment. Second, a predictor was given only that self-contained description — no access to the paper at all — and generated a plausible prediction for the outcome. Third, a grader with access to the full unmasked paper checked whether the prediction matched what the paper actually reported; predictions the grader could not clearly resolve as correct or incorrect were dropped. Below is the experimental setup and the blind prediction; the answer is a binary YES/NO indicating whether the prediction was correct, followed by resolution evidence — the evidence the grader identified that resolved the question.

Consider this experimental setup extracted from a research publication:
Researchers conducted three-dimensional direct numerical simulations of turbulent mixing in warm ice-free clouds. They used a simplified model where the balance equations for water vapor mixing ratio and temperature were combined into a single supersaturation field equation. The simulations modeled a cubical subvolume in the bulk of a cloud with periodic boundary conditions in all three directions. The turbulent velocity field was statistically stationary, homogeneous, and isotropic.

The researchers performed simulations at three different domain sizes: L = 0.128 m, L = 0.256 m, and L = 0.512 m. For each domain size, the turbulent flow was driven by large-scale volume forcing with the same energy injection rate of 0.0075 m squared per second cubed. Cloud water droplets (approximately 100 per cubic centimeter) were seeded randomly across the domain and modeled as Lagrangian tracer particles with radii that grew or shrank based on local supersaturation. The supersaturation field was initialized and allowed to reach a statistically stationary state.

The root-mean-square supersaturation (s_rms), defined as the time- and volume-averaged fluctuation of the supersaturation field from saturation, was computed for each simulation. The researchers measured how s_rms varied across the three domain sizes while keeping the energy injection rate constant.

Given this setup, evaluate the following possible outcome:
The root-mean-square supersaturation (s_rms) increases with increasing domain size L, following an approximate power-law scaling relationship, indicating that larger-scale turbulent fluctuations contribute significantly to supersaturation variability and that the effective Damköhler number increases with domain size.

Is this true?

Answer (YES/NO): NO